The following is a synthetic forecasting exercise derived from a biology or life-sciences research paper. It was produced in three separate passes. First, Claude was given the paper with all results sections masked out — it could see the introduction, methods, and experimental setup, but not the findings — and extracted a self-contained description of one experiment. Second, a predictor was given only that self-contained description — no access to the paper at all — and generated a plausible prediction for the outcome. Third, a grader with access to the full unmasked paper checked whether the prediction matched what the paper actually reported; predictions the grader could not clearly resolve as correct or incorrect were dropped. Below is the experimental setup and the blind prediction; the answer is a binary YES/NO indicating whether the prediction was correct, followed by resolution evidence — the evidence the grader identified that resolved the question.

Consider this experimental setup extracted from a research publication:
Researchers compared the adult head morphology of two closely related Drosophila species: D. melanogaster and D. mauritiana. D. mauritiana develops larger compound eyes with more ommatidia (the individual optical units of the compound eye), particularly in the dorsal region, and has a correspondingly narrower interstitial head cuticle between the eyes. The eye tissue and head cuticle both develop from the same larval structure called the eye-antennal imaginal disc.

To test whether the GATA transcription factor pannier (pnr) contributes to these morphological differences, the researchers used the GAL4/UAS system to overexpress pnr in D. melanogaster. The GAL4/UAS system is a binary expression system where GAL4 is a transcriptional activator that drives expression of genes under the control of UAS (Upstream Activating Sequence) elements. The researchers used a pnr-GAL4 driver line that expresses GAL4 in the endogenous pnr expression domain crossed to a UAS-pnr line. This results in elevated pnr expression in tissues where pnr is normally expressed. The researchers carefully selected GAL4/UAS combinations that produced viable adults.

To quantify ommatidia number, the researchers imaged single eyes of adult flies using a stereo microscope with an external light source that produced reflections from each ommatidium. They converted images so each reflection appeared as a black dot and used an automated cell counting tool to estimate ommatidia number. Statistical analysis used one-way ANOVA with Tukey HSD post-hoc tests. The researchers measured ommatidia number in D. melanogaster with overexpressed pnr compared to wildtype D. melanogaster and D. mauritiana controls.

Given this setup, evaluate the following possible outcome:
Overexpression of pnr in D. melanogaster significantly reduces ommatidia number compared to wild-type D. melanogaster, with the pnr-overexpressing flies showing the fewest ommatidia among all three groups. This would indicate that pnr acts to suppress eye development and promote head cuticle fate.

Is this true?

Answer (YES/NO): NO